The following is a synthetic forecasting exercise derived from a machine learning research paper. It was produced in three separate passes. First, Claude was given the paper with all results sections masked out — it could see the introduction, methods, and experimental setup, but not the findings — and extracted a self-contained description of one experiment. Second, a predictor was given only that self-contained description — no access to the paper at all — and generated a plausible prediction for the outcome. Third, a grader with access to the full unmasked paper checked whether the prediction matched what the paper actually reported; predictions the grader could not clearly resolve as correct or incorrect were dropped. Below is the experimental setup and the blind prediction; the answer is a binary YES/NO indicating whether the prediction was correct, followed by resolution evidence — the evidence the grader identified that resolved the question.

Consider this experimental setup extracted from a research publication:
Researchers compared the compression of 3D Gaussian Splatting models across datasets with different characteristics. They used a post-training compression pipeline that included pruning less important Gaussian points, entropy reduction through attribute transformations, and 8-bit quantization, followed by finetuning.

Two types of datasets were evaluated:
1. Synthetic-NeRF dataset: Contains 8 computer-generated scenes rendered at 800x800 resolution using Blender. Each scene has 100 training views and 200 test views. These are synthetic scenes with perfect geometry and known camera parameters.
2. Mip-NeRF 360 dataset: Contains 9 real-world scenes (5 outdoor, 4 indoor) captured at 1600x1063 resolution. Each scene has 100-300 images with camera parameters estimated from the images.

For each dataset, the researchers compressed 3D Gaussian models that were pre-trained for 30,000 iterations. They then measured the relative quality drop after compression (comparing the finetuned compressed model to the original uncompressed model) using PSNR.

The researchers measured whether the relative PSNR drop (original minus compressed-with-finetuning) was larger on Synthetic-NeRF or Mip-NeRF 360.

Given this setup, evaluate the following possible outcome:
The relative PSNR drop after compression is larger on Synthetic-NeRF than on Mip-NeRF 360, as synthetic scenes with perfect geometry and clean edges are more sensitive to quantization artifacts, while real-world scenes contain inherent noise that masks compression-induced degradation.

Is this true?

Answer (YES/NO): YES